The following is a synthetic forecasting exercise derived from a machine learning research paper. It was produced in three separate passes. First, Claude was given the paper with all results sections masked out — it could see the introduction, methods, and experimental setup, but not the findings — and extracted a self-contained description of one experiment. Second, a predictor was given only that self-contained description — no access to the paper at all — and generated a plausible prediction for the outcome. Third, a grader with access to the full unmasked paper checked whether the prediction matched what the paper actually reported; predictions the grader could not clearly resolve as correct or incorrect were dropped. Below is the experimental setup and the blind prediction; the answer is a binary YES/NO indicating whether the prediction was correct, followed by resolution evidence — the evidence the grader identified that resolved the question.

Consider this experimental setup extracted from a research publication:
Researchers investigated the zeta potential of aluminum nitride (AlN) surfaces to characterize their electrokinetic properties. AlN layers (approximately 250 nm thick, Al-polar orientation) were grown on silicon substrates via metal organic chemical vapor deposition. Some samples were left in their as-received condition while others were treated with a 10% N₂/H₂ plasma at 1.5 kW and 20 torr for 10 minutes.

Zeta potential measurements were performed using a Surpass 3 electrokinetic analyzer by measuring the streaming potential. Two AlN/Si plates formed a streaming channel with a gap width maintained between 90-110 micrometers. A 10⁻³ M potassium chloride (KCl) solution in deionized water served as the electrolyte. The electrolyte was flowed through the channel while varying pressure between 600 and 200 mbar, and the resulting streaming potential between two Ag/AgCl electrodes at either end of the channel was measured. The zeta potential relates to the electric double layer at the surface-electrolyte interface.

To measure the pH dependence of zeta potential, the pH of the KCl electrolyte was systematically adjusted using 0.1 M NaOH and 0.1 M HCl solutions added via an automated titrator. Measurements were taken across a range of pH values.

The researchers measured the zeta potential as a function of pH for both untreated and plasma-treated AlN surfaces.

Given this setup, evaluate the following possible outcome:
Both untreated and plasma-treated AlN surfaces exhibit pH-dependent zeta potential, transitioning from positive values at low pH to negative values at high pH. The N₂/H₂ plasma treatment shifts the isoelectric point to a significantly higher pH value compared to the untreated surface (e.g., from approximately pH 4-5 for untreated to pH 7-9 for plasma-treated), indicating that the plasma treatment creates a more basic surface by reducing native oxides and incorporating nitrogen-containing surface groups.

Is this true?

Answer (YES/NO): NO